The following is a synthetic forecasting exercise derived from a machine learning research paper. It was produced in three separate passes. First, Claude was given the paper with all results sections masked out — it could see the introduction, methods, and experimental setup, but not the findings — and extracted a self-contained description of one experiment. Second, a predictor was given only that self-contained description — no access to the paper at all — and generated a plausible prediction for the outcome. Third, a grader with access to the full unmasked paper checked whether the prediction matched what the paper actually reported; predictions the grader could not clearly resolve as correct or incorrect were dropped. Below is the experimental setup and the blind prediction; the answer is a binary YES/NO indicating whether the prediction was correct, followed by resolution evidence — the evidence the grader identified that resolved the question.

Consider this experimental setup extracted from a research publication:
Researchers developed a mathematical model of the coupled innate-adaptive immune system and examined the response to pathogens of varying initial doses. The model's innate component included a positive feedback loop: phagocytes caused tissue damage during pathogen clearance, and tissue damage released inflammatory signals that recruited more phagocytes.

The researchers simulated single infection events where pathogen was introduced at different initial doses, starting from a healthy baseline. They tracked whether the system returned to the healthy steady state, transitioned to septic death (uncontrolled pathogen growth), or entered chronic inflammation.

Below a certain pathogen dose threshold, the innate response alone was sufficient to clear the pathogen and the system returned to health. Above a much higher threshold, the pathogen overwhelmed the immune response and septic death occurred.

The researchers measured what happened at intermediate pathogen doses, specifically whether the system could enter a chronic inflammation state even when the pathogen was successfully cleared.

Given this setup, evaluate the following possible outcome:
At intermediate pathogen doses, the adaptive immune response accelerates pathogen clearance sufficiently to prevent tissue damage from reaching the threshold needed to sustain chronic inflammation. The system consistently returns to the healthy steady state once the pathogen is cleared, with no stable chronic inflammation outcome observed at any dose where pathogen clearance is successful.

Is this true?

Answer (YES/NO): NO